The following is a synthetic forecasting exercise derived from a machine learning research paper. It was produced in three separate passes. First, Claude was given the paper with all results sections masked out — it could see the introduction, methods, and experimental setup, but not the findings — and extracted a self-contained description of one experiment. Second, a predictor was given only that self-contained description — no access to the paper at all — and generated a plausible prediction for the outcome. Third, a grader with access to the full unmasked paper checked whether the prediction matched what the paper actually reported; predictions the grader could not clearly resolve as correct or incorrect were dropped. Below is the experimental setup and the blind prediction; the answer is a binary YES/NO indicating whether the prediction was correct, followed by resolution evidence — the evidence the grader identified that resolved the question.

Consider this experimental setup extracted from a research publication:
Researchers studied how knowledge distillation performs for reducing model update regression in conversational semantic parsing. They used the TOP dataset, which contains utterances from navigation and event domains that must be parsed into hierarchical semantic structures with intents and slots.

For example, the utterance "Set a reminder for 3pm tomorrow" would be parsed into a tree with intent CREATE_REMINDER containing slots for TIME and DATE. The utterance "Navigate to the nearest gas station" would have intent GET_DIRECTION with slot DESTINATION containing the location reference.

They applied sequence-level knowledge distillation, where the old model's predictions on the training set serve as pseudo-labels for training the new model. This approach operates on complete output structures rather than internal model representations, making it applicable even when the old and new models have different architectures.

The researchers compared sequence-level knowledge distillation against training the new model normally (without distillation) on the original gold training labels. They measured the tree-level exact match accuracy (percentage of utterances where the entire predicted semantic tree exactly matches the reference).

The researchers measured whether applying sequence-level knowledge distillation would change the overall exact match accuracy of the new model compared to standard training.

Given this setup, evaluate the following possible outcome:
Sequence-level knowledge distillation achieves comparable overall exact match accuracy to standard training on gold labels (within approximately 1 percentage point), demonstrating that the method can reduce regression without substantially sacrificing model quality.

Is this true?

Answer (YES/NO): YES